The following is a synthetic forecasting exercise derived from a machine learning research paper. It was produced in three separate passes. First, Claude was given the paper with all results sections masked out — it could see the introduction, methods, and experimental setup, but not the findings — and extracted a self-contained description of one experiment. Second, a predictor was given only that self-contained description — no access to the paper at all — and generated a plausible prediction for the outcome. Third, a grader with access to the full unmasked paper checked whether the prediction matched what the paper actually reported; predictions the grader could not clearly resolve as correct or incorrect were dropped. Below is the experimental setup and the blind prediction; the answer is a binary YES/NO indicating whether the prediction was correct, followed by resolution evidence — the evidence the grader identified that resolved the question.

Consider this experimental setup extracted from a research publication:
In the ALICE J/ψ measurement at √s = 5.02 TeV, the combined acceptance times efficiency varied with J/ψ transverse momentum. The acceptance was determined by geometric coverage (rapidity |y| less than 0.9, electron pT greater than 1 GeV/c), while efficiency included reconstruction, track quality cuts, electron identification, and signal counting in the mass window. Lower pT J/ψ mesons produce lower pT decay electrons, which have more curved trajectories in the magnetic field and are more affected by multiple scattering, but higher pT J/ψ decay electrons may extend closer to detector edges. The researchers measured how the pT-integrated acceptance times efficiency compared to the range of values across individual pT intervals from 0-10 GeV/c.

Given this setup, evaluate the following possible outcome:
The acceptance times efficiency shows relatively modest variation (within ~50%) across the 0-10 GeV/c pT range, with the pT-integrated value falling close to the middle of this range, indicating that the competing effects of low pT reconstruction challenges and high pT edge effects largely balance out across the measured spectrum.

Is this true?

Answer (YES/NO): NO